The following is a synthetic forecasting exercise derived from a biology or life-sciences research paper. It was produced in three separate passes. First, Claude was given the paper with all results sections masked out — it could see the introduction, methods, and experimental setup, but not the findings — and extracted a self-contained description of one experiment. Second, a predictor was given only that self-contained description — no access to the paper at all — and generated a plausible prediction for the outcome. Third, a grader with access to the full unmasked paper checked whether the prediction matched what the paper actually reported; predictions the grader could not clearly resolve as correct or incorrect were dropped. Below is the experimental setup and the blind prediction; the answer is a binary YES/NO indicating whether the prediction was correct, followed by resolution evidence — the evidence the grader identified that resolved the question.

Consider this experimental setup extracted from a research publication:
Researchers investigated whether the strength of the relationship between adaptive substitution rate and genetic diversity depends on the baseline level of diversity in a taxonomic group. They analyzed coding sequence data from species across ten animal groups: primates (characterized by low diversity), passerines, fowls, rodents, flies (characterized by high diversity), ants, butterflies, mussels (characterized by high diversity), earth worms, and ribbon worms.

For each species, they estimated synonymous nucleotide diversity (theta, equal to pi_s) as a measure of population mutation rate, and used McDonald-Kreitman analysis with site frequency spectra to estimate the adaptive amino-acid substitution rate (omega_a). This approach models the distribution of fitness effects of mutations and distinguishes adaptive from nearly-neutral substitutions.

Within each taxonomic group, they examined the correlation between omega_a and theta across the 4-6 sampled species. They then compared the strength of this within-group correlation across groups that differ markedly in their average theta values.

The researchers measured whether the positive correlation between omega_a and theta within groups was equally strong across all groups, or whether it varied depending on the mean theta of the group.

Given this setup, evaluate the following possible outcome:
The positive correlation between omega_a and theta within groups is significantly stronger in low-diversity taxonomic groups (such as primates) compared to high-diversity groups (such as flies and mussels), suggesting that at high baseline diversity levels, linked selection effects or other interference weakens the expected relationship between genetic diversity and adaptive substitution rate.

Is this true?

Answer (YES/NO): NO